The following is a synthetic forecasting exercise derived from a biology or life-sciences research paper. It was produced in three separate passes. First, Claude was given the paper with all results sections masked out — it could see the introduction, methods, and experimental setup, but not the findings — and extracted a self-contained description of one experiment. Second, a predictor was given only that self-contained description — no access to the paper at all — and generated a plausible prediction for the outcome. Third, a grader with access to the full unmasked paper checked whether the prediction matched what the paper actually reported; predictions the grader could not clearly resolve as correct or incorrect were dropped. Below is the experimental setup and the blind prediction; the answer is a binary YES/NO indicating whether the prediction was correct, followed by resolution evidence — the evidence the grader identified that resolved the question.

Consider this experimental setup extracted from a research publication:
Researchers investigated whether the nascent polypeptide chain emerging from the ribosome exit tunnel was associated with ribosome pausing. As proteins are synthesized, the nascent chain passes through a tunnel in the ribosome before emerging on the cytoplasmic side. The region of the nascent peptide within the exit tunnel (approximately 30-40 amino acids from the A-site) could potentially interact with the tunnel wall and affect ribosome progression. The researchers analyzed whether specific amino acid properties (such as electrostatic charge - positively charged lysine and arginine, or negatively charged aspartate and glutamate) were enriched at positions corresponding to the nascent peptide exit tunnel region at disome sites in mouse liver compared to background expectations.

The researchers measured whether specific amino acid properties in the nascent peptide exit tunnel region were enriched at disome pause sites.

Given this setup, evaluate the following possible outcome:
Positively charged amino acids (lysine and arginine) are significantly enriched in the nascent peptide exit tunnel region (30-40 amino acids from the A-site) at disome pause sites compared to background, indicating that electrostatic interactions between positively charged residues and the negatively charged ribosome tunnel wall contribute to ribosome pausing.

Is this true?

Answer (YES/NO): YES